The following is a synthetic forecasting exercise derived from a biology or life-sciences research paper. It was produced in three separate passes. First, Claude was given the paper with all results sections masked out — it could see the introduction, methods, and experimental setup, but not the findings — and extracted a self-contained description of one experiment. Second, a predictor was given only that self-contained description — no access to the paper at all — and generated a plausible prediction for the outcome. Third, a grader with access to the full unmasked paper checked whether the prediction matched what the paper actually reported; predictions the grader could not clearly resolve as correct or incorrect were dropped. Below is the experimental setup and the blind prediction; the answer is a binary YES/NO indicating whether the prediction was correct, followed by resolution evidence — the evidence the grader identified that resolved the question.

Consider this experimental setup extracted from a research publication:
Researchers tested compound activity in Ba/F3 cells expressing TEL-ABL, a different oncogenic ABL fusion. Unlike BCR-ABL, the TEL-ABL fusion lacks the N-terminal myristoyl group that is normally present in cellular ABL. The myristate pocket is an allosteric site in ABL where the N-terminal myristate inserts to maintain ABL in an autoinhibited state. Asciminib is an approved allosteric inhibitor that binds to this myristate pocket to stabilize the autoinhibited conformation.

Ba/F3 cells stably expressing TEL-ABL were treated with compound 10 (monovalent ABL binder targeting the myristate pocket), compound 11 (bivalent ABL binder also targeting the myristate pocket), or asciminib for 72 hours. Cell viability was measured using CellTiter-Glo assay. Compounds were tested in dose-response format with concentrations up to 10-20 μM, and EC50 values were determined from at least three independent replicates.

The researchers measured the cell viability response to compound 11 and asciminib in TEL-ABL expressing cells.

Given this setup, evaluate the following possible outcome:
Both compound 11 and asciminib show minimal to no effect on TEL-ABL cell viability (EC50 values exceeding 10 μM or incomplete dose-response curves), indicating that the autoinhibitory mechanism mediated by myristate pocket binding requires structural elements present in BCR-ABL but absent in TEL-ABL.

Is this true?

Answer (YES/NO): NO